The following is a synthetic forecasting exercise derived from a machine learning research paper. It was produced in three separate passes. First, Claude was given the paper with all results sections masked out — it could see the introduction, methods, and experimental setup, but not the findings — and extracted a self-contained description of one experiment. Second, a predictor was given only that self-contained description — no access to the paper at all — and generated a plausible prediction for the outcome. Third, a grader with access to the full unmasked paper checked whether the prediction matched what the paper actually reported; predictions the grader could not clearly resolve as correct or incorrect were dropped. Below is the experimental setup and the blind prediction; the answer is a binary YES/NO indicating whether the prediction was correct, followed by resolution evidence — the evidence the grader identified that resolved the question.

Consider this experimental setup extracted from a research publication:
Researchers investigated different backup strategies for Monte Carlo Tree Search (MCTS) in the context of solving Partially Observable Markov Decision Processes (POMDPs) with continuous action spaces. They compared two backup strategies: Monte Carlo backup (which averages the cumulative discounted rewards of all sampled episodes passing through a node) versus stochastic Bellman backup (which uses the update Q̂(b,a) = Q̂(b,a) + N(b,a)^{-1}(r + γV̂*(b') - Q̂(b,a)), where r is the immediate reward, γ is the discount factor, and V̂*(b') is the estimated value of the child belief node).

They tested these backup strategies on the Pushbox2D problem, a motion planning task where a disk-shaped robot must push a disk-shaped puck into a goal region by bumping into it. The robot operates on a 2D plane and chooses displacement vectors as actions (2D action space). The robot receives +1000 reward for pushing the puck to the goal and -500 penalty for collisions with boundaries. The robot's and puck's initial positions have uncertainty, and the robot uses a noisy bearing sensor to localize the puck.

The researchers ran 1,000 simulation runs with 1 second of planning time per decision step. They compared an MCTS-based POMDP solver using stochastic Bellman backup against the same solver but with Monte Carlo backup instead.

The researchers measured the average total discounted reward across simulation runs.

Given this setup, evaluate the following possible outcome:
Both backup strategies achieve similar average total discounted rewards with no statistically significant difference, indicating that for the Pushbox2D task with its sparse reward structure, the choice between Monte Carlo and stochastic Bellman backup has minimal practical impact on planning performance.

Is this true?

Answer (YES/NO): NO